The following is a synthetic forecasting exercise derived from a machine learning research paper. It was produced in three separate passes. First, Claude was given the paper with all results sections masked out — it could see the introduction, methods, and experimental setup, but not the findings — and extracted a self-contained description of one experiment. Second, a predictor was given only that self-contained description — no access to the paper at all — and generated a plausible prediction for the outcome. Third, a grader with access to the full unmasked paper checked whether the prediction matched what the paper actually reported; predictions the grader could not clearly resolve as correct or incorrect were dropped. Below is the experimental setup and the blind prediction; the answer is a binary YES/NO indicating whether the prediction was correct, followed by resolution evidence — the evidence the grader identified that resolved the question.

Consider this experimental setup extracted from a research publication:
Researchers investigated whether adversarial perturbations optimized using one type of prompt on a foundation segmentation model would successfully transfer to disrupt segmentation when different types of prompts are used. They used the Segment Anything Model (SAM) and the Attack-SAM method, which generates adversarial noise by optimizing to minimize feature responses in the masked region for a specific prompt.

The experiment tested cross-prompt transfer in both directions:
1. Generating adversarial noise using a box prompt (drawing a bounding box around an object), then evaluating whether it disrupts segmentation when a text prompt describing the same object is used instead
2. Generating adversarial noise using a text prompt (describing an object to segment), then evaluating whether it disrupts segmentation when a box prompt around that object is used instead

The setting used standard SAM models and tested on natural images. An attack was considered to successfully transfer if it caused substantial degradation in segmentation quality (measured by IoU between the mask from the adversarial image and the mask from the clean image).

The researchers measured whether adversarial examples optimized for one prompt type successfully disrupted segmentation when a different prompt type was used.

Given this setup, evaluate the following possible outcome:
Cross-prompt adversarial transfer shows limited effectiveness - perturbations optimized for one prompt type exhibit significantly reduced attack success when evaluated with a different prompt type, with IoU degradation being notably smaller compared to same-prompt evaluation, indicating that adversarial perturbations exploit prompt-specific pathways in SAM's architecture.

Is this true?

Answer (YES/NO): YES